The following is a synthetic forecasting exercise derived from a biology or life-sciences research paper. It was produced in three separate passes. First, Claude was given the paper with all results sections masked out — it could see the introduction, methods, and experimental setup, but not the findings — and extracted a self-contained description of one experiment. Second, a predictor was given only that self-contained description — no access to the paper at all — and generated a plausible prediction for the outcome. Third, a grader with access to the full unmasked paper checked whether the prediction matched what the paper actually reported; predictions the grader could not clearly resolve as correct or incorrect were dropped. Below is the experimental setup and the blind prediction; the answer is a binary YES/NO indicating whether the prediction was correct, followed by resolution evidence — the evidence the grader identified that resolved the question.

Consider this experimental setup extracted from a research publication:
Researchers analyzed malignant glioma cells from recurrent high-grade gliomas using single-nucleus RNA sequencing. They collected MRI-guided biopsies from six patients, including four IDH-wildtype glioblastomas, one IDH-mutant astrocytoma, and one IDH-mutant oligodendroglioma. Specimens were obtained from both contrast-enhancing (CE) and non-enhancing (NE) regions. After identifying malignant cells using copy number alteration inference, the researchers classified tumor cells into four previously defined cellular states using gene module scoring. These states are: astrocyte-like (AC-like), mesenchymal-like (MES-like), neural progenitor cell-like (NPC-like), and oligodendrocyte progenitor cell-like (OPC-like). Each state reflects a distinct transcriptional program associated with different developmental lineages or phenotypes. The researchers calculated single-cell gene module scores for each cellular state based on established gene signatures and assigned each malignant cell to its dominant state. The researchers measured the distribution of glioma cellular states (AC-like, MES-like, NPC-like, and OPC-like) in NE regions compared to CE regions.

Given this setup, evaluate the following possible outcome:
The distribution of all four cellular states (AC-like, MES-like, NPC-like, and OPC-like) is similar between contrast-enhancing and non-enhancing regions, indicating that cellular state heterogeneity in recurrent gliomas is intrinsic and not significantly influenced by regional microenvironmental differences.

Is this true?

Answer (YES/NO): NO